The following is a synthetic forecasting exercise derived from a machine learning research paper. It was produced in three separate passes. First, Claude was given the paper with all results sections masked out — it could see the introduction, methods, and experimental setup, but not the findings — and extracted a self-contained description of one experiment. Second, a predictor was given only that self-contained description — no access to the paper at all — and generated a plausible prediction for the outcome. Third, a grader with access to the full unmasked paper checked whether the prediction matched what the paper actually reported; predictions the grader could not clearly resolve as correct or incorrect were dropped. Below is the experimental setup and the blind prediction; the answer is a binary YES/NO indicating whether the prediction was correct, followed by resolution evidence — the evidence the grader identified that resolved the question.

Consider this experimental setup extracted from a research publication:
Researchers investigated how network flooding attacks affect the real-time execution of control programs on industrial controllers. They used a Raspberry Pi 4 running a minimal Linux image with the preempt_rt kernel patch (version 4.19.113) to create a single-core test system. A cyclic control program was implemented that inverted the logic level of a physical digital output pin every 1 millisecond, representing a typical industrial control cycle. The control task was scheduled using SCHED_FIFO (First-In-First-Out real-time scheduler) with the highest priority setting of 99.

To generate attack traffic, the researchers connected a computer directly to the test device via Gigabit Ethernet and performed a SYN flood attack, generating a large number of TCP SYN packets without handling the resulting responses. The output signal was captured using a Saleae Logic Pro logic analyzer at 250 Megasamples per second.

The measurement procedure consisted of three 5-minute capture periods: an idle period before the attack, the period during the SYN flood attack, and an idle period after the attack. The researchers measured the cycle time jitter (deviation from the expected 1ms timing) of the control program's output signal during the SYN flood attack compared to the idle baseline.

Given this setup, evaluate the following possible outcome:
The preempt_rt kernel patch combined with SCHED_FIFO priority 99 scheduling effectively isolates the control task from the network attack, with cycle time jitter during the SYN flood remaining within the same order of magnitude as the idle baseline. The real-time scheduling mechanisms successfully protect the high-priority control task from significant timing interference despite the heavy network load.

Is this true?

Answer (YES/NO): NO